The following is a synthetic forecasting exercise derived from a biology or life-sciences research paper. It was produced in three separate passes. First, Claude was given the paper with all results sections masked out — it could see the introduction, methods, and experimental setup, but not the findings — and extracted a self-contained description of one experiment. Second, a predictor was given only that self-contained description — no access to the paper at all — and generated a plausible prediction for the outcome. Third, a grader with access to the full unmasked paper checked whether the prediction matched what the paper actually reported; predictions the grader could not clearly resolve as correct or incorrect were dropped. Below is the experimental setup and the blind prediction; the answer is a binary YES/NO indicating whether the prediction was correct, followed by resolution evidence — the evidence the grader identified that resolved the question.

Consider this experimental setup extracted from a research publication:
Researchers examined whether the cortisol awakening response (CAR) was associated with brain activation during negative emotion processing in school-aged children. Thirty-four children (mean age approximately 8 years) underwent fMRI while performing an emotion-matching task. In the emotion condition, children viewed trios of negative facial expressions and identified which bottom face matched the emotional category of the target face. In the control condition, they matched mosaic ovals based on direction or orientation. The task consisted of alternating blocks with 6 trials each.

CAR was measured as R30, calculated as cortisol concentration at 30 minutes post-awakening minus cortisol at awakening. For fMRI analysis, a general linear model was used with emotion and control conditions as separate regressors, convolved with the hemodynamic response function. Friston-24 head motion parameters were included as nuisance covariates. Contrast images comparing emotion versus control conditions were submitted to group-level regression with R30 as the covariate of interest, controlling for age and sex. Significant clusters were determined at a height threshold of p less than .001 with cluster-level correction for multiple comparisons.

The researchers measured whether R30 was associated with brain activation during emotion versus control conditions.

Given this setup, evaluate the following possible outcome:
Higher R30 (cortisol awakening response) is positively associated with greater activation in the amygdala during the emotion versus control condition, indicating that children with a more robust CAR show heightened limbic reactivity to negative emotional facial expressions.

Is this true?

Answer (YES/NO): NO